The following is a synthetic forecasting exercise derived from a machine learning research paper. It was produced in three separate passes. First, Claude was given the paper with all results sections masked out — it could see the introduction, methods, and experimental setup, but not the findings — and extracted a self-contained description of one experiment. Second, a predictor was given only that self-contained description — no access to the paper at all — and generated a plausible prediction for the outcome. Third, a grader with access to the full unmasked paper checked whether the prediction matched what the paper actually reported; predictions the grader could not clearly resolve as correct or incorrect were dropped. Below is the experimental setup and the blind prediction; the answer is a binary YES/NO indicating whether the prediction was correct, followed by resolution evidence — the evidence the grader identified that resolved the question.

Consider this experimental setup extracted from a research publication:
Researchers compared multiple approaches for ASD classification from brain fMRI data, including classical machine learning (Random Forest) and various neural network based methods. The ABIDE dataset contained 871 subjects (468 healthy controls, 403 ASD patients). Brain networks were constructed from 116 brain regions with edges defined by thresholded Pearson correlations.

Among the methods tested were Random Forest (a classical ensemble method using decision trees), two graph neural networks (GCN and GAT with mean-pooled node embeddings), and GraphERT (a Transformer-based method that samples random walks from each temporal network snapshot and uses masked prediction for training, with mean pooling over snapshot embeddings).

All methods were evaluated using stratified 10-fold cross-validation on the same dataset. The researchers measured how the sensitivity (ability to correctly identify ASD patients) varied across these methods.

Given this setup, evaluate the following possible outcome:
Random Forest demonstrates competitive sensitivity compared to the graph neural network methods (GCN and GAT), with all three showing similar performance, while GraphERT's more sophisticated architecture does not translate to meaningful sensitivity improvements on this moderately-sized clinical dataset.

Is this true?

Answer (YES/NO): NO